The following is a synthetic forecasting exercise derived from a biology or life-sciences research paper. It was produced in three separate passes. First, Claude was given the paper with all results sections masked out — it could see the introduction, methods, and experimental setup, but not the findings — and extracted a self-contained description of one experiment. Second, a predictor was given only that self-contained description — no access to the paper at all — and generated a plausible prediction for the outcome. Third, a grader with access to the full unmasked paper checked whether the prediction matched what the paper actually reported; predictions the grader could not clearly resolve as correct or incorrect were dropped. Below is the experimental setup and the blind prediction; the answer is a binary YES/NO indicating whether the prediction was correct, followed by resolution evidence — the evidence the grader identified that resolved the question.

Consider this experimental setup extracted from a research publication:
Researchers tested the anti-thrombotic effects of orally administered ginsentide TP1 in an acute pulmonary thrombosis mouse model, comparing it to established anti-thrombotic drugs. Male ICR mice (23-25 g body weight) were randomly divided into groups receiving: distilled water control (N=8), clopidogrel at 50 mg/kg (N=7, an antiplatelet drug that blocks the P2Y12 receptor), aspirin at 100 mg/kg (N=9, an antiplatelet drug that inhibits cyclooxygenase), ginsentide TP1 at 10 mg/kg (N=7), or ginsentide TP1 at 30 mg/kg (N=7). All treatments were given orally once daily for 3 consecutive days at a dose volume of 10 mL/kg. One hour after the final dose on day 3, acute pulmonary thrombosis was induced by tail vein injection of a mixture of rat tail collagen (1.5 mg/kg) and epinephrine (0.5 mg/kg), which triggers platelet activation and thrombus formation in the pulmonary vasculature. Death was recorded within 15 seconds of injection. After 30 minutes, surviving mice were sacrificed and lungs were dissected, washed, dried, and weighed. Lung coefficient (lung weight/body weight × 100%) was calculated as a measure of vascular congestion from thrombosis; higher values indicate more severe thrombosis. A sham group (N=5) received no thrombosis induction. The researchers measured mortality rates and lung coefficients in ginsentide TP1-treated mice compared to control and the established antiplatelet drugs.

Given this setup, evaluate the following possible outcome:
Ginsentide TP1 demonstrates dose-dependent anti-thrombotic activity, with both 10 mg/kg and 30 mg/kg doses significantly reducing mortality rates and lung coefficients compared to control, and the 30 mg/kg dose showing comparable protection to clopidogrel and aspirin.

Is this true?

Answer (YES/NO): NO